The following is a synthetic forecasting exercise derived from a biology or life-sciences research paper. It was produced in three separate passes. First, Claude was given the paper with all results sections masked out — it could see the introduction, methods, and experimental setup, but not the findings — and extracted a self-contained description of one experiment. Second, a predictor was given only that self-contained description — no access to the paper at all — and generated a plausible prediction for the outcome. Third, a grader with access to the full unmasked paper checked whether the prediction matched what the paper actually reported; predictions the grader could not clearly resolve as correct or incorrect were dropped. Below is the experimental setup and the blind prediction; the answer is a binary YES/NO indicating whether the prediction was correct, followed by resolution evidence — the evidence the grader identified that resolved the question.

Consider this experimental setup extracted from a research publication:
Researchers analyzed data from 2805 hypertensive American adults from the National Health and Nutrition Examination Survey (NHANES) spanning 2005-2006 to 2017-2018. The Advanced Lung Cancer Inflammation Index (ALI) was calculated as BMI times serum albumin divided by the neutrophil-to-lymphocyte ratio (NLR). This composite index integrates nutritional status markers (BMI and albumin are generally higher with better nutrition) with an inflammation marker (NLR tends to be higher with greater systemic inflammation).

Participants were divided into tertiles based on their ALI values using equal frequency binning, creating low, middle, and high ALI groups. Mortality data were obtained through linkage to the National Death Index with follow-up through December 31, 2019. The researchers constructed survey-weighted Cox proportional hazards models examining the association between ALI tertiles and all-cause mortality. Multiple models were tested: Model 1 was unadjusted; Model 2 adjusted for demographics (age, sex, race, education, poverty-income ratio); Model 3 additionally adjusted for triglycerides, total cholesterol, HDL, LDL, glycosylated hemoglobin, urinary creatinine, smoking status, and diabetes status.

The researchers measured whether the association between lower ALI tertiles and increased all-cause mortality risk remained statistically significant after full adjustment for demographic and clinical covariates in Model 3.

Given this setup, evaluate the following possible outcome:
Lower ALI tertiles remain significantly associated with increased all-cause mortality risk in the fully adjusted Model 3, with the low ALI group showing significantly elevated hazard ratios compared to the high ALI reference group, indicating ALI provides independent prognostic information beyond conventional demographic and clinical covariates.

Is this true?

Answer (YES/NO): YES